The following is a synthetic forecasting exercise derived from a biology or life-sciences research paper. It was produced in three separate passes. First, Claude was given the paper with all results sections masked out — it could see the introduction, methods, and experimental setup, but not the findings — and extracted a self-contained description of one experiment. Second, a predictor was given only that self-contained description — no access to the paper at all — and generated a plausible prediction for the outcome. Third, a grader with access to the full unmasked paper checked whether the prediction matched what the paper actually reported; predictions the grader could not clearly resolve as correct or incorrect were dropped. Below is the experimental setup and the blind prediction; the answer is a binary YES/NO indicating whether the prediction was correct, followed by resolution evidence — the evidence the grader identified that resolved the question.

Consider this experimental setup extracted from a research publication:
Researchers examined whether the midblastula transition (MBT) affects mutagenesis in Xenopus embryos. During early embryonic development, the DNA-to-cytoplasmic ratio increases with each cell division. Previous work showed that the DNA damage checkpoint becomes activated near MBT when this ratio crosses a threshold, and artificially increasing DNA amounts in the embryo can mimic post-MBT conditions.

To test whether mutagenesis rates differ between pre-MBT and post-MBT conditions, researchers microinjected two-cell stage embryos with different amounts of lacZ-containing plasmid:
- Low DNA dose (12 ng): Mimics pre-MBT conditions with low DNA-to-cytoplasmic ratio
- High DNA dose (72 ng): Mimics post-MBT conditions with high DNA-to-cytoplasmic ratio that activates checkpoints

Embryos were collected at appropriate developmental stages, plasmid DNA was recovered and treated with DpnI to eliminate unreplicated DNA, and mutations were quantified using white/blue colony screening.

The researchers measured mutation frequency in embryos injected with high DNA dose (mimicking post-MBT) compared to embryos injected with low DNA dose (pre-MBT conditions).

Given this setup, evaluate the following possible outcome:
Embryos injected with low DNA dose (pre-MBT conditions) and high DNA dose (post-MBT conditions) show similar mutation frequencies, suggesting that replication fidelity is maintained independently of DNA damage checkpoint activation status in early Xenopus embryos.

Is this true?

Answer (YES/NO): NO